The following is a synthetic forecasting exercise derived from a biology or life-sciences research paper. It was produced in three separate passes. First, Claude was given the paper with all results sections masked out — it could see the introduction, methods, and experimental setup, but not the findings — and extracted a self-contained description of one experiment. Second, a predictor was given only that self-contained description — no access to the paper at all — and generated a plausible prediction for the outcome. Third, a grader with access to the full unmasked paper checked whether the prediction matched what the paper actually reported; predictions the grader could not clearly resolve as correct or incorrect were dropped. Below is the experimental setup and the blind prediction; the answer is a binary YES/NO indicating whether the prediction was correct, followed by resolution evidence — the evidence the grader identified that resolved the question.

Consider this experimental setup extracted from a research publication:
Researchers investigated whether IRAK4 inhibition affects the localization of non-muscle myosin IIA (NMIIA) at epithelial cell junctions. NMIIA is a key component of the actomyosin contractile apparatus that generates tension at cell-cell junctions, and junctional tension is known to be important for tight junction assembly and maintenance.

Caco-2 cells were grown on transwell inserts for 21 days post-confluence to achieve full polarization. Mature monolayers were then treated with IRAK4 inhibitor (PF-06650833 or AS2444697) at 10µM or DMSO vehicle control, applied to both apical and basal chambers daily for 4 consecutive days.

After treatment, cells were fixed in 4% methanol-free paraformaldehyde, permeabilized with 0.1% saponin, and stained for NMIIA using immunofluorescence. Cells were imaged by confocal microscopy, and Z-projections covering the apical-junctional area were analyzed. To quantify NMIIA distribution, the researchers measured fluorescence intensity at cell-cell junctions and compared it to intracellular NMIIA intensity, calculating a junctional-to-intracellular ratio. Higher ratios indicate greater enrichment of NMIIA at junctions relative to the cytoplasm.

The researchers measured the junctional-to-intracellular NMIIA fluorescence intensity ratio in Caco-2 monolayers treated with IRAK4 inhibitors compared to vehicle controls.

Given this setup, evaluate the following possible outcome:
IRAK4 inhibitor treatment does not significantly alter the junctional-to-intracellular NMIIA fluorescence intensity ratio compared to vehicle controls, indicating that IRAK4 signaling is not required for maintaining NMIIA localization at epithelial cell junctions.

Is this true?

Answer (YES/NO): NO